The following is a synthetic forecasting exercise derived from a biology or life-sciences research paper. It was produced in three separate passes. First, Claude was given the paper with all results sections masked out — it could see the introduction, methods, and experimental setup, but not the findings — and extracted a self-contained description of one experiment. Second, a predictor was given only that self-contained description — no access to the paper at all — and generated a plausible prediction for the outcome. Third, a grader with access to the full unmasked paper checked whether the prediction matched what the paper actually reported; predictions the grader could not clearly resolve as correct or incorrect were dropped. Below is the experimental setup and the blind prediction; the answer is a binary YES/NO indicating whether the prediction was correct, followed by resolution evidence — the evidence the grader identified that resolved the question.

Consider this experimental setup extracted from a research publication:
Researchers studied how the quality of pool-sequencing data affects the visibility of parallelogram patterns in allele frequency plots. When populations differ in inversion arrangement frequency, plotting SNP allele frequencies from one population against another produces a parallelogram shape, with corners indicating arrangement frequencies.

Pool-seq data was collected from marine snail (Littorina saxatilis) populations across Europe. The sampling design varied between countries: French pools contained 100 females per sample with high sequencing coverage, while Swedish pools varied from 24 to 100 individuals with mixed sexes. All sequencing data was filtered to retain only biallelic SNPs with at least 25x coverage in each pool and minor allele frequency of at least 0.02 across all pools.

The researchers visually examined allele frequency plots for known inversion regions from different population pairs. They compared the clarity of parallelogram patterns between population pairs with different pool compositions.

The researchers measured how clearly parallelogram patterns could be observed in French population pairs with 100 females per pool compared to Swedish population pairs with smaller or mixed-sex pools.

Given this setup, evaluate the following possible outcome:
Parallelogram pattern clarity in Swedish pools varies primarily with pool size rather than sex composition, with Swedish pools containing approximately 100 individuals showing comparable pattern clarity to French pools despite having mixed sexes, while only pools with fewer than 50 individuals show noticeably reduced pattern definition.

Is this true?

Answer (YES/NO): NO